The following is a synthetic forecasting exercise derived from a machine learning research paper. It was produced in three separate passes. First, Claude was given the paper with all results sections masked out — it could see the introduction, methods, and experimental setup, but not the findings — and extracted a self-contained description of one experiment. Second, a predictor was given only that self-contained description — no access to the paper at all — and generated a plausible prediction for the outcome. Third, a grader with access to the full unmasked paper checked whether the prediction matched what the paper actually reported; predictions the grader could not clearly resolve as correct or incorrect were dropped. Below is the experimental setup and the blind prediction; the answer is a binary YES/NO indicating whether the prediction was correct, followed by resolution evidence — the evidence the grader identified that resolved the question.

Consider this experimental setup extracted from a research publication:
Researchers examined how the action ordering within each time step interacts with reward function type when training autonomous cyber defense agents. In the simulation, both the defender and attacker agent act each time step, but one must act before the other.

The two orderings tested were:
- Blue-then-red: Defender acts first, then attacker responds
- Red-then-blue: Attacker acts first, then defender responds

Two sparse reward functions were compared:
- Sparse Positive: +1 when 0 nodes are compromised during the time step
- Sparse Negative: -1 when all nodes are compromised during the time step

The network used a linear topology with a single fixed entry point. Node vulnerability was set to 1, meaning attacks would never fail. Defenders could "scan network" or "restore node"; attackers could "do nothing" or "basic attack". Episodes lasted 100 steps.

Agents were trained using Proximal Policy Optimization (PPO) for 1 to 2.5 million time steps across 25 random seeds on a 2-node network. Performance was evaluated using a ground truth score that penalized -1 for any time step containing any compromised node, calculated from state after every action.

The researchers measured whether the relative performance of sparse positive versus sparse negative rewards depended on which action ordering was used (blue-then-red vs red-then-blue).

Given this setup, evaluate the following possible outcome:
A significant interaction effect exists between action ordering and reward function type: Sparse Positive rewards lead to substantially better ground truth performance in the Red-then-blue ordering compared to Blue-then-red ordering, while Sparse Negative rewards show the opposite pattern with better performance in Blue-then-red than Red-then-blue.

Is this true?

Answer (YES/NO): NO